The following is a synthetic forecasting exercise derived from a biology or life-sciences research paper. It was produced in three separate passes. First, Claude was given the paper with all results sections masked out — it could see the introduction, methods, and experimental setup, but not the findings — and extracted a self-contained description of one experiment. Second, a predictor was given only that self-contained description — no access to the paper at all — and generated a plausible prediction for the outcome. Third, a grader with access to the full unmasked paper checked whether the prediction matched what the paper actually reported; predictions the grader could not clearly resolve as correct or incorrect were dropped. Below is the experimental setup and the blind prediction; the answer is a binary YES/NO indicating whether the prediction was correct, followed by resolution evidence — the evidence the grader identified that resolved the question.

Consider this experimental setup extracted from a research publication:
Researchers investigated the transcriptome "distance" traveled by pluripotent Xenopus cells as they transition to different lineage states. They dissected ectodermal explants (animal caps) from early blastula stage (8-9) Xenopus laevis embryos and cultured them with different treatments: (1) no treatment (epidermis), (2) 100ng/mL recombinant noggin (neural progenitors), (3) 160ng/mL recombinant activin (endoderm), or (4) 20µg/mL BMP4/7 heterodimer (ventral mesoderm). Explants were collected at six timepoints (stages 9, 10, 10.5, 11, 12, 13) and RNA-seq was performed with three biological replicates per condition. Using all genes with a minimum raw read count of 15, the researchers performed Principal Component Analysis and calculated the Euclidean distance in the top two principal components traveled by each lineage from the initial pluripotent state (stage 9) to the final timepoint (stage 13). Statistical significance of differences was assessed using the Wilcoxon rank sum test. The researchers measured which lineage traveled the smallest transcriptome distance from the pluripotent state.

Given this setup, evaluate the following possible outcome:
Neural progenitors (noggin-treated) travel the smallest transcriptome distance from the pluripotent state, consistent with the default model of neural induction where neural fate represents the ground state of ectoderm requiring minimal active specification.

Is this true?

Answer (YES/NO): YES